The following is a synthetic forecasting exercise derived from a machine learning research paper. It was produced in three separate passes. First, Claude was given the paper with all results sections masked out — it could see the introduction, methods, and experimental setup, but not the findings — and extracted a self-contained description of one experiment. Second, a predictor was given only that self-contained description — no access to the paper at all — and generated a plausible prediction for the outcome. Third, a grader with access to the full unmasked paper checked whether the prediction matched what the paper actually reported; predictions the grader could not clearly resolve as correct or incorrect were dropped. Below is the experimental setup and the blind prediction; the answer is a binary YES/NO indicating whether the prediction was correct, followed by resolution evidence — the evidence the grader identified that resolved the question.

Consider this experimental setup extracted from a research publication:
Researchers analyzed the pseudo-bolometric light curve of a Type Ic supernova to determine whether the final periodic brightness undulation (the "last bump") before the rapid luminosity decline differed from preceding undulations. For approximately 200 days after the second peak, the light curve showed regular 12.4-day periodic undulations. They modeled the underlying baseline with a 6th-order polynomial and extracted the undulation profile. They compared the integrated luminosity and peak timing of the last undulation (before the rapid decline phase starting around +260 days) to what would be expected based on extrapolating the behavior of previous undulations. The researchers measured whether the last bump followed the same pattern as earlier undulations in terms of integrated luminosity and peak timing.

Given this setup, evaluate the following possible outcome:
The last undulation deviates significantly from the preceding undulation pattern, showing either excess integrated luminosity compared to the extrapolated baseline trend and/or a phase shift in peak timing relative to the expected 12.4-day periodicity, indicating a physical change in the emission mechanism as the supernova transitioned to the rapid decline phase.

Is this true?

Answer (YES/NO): YES